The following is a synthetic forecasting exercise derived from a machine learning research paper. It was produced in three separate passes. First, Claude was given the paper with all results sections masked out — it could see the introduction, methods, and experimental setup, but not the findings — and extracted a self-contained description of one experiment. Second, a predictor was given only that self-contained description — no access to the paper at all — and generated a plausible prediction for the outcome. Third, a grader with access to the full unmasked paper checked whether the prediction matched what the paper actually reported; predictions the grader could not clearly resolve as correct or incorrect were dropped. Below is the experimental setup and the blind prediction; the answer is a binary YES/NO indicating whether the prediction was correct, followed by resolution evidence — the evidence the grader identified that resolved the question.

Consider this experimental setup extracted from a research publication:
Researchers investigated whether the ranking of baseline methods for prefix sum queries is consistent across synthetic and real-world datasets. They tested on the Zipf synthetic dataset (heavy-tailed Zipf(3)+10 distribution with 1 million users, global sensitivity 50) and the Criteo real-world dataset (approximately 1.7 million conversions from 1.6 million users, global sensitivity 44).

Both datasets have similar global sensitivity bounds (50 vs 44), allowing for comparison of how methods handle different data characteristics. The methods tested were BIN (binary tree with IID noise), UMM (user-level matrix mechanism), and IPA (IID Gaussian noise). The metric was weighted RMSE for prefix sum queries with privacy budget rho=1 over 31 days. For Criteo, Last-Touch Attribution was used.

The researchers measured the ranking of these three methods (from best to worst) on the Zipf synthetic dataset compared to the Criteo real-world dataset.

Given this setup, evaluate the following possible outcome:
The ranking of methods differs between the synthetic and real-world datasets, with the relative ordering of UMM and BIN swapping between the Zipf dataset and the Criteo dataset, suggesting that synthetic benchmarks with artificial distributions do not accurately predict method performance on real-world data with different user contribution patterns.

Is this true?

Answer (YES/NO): YES